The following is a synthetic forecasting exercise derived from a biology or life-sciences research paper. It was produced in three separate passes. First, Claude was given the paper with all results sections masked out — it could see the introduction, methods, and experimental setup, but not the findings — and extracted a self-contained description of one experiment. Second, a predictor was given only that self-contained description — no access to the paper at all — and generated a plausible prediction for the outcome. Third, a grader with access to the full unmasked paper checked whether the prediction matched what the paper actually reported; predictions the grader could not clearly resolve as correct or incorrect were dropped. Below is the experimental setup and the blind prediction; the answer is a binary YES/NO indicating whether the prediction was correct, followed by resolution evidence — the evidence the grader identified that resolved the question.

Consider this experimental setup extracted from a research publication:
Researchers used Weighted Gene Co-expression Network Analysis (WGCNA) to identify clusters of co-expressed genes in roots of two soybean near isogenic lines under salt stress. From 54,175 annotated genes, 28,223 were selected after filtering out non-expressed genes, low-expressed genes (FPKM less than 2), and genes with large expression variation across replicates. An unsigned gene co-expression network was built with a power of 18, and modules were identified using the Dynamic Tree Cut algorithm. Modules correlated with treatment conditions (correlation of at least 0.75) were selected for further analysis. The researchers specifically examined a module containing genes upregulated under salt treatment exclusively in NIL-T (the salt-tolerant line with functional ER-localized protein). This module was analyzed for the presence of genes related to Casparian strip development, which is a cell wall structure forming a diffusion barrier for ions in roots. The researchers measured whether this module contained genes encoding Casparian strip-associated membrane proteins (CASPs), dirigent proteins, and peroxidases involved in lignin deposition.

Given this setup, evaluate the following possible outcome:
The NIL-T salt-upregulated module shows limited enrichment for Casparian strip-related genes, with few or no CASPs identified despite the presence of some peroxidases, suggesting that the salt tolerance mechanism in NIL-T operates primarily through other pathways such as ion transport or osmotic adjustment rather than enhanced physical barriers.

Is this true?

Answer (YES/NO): NO